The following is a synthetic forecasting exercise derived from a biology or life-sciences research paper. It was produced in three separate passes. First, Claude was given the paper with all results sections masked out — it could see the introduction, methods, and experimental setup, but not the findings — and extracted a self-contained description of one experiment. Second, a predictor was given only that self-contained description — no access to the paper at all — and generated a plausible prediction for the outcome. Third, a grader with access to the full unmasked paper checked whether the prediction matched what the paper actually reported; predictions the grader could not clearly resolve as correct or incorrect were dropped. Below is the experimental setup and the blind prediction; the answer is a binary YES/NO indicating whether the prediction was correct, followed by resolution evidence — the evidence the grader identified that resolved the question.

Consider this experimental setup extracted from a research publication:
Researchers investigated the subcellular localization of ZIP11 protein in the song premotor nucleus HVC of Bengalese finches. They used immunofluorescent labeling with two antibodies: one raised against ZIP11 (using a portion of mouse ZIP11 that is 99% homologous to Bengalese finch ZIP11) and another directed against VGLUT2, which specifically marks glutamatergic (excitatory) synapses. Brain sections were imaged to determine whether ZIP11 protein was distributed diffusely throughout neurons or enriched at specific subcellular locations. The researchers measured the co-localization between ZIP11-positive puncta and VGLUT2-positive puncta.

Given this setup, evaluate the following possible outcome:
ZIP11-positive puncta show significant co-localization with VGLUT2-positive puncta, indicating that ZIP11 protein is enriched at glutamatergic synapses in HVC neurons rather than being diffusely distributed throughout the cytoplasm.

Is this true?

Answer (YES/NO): YES